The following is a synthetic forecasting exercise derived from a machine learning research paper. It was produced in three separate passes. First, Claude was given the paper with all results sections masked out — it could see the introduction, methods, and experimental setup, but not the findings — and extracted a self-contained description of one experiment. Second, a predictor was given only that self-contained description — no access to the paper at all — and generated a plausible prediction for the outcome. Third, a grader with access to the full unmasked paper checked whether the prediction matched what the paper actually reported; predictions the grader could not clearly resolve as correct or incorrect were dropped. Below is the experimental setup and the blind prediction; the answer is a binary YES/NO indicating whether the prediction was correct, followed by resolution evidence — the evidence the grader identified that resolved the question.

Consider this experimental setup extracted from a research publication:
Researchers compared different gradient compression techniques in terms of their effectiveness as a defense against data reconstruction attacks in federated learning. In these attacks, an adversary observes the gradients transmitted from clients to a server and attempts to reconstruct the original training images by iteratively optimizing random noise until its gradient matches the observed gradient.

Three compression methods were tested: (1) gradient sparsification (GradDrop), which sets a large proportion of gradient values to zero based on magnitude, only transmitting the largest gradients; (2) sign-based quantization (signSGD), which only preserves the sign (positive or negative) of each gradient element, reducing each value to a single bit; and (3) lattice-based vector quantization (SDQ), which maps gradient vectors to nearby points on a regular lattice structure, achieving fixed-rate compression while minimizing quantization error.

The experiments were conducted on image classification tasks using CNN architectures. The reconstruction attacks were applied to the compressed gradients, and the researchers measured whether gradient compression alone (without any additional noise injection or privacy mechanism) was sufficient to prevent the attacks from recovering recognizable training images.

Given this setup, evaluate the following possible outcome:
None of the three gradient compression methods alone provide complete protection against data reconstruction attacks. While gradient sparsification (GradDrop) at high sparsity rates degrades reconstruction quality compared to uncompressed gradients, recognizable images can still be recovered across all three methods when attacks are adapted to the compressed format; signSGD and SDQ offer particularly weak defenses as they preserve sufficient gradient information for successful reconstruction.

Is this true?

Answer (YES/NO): NO